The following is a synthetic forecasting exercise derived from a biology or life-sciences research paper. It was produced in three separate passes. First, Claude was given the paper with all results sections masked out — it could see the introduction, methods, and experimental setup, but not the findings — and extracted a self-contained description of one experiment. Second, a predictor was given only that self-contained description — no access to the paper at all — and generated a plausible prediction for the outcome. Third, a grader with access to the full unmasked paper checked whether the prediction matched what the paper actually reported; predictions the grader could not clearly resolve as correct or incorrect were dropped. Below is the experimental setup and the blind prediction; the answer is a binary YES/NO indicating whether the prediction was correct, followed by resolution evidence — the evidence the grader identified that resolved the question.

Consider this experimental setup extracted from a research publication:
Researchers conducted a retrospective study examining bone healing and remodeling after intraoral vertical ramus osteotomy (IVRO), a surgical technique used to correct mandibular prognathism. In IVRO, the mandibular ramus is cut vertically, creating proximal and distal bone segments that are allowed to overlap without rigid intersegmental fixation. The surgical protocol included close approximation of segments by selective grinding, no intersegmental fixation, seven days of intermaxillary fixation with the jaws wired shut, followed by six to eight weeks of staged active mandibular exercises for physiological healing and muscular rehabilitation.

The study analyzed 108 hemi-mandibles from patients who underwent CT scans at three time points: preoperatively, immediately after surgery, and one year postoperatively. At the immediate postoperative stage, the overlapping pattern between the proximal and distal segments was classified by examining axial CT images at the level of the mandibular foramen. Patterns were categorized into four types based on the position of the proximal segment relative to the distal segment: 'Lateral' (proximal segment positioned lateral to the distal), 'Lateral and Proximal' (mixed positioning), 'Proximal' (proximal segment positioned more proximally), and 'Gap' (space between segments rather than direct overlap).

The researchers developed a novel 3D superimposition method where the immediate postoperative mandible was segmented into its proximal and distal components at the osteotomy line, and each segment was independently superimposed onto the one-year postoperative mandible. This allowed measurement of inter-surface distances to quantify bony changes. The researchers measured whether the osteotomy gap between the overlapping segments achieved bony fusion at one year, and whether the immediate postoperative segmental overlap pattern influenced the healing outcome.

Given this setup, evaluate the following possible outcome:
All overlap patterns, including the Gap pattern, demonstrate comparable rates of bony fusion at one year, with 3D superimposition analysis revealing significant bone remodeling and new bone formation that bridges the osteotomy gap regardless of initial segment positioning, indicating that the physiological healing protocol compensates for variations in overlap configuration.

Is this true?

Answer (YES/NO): YES